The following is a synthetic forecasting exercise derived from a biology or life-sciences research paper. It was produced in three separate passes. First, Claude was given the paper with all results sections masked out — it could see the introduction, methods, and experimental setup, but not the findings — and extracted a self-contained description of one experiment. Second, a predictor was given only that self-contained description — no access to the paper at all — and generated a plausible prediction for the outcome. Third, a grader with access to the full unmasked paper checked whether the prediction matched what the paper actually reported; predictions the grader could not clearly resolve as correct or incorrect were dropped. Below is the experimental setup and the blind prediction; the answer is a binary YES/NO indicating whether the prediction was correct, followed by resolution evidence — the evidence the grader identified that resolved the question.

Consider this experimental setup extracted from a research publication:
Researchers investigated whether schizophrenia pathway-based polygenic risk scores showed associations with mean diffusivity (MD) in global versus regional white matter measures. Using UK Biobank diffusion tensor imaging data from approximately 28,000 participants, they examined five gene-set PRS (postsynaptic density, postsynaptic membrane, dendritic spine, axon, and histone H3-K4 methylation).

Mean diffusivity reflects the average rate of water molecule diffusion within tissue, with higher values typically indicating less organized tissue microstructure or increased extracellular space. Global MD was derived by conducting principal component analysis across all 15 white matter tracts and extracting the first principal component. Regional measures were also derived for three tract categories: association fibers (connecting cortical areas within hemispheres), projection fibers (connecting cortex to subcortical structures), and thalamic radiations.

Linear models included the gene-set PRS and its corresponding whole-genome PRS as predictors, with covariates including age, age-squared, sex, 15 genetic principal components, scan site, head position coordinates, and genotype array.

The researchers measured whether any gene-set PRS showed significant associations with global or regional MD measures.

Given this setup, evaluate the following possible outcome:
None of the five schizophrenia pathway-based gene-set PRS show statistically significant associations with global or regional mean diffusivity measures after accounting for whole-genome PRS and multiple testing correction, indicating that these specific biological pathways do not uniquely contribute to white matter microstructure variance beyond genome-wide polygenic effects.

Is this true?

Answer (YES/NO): NO